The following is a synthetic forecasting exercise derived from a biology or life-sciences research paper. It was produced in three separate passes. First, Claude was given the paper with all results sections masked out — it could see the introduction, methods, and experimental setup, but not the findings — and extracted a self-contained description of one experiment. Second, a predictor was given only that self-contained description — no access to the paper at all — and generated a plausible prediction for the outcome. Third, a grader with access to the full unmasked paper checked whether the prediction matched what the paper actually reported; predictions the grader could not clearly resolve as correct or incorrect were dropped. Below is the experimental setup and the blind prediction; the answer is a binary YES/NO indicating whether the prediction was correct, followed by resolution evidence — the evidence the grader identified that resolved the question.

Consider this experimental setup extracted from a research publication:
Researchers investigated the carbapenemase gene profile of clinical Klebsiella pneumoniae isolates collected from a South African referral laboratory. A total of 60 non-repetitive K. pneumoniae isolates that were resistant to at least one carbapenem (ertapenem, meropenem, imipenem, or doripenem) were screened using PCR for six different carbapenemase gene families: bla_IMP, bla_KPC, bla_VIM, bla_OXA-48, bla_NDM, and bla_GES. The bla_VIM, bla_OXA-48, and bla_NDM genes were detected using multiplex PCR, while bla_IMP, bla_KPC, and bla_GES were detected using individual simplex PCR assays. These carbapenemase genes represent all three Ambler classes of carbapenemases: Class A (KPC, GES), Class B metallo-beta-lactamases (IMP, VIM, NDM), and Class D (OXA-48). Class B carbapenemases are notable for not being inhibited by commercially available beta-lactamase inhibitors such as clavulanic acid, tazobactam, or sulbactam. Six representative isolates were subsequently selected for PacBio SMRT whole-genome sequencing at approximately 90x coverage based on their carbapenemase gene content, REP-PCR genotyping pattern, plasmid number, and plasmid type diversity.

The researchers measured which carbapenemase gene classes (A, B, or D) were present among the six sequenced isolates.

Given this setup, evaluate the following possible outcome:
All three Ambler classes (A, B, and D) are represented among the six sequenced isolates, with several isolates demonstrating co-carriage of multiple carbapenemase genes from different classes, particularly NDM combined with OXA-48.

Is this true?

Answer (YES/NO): NO